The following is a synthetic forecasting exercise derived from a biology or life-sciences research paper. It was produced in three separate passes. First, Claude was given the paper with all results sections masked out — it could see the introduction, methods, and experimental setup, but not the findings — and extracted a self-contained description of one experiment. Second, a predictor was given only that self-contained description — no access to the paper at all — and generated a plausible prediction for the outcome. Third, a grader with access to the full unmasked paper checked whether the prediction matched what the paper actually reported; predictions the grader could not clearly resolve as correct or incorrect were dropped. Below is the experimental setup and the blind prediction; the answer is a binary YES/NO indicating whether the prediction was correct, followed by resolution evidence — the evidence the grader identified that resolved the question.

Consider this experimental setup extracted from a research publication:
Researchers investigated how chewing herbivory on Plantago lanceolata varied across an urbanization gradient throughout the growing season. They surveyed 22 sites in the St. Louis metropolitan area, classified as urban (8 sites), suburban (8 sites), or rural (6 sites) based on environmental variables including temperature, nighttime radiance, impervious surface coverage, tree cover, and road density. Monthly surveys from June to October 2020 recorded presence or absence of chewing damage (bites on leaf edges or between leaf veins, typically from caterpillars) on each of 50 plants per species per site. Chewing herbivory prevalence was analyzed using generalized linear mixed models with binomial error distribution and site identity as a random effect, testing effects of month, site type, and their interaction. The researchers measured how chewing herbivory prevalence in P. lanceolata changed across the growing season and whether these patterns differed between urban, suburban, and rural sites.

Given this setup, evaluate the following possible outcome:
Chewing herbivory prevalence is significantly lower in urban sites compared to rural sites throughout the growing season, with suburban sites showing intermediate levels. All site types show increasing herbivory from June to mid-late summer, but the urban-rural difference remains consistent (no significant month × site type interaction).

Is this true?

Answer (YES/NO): NO